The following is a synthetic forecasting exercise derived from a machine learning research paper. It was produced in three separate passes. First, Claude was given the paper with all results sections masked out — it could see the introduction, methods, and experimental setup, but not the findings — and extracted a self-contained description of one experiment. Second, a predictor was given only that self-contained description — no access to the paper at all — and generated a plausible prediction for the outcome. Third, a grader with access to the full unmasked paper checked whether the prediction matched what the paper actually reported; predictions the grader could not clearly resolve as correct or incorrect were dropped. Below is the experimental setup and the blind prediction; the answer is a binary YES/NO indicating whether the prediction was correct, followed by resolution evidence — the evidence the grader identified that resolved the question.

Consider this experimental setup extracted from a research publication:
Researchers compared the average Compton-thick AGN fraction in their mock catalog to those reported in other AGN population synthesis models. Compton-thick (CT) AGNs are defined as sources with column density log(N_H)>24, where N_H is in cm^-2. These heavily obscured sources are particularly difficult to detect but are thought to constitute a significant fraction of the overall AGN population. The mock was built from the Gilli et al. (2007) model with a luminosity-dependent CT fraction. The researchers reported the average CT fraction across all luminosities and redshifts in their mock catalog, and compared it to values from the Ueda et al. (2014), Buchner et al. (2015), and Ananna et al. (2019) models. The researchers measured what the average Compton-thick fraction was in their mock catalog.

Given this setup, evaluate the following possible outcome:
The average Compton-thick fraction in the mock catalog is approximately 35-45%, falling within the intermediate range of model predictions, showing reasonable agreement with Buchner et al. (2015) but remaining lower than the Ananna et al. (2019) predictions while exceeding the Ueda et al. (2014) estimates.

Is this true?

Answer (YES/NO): YES